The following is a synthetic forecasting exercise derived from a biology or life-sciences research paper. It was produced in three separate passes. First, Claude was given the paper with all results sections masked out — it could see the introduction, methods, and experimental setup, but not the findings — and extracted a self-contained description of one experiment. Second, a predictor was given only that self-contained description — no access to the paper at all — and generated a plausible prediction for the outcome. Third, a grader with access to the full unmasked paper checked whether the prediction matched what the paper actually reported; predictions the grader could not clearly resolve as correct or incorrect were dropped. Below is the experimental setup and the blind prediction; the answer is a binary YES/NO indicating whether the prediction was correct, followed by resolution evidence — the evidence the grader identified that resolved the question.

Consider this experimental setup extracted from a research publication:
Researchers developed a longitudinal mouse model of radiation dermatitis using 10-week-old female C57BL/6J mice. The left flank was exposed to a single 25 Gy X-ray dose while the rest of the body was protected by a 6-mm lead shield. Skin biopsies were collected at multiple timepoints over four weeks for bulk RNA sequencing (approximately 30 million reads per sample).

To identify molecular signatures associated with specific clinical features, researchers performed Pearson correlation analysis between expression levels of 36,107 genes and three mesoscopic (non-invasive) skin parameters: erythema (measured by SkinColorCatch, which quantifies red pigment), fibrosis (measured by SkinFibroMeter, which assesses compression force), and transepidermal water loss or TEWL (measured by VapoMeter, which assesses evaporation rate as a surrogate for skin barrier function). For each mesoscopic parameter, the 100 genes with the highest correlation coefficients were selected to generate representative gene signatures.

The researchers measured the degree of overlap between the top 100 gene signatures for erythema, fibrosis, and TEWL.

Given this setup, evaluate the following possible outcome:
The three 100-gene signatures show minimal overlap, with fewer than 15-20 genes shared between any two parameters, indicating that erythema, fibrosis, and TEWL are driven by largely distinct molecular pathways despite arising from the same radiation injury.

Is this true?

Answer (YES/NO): NO